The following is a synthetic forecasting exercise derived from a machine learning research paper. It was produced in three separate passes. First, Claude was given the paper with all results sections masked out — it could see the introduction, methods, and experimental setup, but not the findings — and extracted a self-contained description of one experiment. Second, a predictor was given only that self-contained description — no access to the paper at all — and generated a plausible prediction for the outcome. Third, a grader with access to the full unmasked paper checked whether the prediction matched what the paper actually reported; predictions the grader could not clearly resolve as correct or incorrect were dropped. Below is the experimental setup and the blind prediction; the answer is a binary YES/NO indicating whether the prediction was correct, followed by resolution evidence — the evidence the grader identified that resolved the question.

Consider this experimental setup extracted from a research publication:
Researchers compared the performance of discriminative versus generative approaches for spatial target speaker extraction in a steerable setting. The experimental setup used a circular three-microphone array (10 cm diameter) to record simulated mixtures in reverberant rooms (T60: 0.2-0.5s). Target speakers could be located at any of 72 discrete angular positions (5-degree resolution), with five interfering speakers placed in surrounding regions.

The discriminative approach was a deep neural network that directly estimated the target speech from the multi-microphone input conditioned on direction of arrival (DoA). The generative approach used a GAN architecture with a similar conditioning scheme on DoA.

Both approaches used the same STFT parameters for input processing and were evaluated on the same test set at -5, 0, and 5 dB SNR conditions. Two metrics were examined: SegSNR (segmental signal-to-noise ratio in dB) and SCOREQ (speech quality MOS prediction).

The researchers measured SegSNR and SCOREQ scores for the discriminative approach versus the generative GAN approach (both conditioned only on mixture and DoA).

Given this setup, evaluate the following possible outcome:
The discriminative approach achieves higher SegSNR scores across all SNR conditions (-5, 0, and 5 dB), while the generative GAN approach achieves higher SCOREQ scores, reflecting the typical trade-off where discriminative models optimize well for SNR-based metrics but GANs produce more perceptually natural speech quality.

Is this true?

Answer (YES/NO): YES